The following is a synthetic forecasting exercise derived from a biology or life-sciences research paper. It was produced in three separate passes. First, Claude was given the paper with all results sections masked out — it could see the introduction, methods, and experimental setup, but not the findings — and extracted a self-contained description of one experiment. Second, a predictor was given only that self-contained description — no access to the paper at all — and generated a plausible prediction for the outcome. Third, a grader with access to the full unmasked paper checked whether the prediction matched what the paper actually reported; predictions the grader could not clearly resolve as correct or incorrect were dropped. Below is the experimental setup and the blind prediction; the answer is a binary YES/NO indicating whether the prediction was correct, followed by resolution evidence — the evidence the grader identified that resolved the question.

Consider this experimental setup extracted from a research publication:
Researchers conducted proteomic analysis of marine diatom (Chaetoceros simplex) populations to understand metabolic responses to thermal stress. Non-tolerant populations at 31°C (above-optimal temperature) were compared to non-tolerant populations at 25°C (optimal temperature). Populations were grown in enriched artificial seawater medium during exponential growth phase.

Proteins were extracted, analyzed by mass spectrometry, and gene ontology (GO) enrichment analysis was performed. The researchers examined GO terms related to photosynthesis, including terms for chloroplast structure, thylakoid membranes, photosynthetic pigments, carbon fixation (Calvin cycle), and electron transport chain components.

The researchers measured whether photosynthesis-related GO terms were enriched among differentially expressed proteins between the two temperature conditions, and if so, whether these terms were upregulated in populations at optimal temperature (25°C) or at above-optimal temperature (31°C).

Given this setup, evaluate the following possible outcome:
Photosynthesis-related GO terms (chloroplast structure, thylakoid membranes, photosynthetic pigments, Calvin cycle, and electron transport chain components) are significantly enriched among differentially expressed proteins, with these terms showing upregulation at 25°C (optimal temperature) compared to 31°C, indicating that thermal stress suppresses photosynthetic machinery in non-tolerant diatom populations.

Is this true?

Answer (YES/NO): NO